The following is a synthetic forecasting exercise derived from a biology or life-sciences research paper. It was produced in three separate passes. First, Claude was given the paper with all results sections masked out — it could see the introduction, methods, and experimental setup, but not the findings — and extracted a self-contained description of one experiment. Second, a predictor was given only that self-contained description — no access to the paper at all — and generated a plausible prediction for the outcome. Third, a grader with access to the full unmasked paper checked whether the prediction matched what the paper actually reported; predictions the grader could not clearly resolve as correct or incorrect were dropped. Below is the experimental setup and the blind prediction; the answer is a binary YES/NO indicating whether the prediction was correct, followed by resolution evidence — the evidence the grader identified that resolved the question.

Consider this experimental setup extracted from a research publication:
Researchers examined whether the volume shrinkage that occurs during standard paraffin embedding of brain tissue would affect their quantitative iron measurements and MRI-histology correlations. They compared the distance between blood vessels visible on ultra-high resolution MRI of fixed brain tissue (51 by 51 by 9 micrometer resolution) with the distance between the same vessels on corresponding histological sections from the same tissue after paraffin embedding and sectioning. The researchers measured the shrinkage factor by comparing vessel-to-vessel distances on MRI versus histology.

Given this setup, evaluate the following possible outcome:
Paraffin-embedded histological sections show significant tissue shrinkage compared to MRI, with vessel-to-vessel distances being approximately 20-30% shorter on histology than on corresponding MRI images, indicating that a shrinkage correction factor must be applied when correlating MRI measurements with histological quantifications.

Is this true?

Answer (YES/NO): NO